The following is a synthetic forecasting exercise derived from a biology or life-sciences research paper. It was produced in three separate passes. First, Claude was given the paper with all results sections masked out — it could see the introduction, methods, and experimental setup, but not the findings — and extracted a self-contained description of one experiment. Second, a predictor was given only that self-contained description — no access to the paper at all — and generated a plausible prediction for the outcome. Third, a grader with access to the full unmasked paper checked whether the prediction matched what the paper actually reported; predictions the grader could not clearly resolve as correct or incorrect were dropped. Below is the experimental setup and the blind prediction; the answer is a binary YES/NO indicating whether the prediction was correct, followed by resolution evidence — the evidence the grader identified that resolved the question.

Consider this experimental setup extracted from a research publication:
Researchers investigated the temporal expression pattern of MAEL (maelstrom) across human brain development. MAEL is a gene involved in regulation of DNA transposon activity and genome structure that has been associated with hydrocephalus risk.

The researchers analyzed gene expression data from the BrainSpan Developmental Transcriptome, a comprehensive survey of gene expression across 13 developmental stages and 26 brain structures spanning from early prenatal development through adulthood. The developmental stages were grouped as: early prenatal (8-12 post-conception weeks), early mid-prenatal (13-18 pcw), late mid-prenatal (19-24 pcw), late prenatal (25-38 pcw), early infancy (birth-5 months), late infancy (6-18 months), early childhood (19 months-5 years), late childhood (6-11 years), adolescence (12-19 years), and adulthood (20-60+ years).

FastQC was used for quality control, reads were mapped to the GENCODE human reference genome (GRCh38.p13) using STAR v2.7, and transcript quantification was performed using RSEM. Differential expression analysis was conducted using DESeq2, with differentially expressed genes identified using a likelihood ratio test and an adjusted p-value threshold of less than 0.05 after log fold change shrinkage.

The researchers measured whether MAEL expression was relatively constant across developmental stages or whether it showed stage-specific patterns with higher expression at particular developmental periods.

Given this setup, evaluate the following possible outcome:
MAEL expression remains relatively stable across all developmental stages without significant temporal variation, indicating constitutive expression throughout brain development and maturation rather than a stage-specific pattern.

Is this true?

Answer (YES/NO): NO